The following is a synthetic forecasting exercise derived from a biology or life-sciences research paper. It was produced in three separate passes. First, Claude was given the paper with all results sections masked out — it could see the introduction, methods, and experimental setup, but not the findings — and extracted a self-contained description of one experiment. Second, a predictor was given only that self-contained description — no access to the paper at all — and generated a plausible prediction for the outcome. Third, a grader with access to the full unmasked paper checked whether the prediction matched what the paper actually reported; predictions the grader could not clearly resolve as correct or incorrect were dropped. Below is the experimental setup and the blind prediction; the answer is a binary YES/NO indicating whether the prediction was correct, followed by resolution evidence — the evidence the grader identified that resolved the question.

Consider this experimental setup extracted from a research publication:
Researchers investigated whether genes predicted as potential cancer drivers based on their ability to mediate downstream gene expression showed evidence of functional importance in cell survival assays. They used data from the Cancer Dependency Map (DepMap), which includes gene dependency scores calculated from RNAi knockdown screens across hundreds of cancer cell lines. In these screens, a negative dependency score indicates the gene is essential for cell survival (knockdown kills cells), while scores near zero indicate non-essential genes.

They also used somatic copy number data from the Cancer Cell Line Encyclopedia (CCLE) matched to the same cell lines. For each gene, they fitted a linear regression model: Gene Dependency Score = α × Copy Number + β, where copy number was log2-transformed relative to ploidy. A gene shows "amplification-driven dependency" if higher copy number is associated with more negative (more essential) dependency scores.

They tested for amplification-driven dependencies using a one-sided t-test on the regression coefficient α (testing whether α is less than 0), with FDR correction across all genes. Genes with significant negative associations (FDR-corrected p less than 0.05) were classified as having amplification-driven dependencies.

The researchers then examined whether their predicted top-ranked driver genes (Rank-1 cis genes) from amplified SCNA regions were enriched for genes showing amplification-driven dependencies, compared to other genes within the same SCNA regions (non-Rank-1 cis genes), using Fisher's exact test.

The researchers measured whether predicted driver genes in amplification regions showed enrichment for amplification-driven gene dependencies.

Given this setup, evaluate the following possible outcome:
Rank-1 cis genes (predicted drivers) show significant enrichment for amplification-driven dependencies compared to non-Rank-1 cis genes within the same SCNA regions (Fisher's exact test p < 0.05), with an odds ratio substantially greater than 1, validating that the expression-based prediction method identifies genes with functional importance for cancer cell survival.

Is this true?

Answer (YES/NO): NO